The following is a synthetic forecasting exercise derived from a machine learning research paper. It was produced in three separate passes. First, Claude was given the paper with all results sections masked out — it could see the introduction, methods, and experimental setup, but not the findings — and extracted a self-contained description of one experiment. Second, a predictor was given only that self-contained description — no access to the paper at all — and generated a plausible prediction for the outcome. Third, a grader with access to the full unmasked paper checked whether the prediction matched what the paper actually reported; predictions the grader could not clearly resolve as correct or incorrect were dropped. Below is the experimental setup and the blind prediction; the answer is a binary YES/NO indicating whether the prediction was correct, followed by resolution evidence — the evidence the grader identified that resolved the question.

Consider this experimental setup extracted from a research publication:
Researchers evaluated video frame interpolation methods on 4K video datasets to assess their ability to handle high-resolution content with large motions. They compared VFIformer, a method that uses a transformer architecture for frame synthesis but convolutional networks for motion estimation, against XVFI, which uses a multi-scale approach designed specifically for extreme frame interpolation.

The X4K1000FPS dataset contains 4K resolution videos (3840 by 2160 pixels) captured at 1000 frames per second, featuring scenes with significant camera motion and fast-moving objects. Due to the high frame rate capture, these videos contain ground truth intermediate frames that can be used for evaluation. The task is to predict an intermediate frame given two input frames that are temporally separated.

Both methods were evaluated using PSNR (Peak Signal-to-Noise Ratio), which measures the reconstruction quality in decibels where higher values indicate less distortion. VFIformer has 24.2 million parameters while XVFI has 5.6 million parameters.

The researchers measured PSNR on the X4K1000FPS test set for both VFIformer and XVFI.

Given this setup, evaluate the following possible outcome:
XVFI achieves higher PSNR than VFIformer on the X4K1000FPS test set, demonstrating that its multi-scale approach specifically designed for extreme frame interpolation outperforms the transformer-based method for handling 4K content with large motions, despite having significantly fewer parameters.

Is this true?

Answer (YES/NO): YES